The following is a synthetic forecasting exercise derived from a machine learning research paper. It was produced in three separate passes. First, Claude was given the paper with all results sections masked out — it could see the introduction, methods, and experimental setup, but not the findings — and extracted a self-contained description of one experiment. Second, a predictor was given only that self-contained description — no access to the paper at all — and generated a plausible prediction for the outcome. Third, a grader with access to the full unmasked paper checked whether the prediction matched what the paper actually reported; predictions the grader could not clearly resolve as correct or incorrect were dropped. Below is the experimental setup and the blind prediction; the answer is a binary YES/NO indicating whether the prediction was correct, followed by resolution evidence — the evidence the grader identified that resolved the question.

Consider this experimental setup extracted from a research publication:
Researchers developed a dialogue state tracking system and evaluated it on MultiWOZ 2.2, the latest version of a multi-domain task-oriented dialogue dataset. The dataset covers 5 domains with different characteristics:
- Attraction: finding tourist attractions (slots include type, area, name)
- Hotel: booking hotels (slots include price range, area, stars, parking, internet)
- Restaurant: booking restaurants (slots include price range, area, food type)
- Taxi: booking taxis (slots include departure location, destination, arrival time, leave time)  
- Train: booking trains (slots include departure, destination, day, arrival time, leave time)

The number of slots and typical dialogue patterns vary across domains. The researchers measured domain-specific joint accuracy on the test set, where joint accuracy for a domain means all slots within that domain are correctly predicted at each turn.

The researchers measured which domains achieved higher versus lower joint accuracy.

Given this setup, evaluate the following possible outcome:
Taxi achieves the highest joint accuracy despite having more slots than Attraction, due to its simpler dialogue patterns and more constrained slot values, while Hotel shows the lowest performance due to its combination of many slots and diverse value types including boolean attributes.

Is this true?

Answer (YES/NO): NO